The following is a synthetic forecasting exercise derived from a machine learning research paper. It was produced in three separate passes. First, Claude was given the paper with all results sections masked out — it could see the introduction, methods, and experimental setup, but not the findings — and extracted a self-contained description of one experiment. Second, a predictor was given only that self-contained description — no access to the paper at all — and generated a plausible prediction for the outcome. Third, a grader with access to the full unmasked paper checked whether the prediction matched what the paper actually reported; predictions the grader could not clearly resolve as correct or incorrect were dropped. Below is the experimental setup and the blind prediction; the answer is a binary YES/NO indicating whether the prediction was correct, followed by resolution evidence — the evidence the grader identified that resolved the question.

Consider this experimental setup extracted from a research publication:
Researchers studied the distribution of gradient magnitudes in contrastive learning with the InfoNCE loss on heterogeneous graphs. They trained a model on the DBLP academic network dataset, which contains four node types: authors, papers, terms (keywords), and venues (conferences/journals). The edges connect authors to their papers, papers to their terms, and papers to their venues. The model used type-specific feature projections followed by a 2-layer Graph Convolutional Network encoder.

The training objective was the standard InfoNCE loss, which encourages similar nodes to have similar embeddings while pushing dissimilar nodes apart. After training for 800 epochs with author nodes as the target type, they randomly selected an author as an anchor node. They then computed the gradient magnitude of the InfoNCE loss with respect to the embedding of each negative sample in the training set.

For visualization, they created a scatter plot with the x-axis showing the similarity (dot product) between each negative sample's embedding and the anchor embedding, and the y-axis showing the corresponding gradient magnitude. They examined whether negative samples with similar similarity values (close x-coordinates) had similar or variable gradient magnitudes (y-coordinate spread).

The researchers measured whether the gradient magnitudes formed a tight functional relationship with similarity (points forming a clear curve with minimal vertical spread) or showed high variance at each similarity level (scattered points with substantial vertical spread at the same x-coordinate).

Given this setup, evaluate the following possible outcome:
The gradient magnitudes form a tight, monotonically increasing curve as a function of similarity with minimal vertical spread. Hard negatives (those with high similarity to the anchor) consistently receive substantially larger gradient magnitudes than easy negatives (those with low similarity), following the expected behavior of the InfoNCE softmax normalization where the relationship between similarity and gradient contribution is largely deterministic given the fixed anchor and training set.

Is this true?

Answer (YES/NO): YES